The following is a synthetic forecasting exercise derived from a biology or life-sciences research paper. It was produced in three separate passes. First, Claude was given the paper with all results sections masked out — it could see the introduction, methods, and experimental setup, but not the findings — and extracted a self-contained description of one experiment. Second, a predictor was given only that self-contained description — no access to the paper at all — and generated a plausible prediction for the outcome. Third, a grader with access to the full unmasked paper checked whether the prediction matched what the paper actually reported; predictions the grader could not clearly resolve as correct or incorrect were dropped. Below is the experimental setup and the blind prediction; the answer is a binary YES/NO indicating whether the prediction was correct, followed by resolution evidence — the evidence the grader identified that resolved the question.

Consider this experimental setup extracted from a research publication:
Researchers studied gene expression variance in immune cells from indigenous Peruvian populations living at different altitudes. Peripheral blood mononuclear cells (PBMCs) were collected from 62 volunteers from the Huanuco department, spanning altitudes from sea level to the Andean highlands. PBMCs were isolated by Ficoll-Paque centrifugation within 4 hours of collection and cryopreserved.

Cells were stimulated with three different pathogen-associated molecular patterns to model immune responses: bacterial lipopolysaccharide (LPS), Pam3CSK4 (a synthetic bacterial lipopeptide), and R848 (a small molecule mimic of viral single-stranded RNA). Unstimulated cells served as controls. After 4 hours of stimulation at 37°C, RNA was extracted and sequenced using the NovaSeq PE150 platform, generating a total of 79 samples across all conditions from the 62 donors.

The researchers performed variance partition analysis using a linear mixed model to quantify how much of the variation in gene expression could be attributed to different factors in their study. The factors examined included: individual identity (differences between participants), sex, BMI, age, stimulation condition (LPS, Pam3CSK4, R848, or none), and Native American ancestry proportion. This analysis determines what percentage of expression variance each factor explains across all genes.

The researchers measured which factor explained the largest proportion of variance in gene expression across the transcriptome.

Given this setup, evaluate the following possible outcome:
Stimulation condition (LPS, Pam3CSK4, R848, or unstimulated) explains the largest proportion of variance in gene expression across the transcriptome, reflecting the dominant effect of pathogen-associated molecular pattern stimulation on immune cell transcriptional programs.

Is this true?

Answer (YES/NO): NO